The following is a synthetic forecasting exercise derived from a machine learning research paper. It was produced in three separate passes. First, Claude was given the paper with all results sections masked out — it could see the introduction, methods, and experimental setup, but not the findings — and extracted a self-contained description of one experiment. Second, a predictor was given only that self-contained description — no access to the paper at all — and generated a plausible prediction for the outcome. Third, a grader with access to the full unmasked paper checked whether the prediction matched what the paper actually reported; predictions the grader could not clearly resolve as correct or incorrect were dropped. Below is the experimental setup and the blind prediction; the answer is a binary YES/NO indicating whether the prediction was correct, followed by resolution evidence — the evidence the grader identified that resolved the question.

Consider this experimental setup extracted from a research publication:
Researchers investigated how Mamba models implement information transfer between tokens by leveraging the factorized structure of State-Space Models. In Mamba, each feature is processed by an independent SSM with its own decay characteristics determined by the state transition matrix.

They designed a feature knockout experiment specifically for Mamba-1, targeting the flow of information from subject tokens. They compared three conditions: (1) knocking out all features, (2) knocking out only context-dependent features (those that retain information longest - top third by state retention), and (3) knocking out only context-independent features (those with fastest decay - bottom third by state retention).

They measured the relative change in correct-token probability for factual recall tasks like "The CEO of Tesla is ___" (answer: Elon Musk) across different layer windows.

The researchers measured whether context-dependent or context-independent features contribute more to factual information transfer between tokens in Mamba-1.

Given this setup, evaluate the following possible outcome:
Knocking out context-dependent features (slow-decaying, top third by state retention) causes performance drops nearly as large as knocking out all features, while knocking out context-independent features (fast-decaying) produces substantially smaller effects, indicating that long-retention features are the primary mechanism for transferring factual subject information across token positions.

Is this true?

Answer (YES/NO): YES